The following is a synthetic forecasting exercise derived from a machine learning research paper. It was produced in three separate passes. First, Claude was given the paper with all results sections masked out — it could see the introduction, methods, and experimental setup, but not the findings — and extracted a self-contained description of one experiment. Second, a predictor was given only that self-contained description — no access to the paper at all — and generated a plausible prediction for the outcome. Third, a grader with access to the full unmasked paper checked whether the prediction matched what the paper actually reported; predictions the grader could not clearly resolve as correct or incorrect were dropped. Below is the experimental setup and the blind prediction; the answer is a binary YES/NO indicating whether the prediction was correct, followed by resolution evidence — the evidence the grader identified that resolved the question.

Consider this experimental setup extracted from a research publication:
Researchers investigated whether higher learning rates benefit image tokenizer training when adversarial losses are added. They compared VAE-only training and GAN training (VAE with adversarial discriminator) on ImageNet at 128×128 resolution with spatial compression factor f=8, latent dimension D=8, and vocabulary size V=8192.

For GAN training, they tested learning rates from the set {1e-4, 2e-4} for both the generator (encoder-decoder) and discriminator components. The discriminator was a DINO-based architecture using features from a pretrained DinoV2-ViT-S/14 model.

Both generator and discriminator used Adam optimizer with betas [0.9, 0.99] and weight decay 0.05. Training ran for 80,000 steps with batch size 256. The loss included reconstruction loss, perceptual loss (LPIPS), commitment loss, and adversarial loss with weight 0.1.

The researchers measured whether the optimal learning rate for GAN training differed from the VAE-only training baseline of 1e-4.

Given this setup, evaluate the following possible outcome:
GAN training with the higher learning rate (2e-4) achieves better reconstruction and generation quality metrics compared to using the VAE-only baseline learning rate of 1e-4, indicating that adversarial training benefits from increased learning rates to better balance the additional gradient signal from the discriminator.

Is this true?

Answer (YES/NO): YES